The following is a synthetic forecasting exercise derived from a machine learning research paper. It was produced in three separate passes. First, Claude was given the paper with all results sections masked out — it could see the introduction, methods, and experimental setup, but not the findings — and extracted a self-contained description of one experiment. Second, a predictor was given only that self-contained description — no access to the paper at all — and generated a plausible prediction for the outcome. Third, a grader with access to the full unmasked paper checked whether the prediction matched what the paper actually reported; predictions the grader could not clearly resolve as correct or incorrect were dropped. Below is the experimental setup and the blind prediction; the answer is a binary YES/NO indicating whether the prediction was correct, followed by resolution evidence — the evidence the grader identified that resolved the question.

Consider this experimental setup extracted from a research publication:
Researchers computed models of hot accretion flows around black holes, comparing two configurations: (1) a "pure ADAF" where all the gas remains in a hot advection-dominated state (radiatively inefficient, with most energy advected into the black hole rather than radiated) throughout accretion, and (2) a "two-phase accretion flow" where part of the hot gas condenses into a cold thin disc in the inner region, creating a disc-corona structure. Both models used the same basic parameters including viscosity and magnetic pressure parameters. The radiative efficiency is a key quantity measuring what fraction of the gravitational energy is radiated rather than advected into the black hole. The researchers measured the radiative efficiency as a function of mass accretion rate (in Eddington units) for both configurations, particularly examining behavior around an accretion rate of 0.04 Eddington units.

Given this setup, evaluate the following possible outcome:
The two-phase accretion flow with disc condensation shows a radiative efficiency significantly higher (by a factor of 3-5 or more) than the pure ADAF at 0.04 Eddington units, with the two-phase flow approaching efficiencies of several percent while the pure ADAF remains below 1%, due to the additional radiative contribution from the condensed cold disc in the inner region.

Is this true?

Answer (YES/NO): NO